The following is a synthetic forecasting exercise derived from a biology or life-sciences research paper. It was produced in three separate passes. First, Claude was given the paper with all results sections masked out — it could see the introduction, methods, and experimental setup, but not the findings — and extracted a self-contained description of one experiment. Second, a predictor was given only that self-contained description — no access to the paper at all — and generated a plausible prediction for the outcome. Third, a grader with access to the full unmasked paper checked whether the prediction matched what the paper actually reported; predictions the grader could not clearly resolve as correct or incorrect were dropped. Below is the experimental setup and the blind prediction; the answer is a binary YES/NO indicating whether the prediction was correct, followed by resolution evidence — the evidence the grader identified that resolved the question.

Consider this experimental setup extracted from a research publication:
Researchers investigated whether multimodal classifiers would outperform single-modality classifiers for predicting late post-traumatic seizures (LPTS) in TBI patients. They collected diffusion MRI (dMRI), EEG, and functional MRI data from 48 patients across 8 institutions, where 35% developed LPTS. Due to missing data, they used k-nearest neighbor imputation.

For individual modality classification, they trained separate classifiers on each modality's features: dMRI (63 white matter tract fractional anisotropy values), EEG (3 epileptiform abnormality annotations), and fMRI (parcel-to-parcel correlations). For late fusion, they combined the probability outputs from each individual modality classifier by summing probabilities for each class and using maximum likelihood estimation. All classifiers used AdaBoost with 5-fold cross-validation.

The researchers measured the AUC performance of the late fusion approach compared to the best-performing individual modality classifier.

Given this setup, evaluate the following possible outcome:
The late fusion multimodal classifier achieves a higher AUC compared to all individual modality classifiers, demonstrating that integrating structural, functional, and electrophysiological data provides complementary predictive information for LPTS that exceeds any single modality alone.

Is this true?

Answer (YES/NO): YES